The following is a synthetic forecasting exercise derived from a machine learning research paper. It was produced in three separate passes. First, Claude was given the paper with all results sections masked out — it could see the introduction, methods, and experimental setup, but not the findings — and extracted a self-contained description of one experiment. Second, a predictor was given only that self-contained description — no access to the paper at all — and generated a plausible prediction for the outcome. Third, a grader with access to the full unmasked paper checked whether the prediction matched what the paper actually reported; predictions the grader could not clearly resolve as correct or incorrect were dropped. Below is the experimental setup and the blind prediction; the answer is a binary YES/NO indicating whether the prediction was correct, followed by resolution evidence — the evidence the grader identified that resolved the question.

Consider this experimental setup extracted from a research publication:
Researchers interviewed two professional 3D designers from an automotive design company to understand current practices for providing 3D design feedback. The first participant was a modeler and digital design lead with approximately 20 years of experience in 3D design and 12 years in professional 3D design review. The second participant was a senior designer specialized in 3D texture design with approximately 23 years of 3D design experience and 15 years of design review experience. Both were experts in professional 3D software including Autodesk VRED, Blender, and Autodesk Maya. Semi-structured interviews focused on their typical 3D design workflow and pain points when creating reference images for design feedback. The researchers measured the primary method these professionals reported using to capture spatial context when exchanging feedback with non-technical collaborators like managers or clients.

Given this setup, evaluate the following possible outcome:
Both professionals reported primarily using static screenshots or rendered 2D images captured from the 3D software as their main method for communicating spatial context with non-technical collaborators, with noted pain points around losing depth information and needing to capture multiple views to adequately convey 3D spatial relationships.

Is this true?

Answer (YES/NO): NO